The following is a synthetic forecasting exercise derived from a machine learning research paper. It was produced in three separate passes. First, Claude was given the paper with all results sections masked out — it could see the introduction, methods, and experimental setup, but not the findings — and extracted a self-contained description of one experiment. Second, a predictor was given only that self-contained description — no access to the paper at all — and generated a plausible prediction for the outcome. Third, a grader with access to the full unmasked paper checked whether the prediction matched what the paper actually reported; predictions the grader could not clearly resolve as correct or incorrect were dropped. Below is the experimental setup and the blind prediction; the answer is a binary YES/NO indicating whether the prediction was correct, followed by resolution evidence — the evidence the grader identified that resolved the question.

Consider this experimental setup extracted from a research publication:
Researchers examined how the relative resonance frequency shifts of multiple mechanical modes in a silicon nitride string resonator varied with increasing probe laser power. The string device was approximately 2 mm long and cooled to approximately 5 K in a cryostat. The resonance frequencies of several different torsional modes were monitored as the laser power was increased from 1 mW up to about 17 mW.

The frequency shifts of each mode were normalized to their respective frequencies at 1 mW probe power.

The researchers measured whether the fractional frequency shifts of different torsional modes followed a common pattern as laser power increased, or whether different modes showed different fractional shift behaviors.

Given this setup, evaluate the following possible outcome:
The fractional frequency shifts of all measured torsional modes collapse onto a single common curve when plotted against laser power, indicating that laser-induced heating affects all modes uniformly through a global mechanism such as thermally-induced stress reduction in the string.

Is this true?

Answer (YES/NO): YES